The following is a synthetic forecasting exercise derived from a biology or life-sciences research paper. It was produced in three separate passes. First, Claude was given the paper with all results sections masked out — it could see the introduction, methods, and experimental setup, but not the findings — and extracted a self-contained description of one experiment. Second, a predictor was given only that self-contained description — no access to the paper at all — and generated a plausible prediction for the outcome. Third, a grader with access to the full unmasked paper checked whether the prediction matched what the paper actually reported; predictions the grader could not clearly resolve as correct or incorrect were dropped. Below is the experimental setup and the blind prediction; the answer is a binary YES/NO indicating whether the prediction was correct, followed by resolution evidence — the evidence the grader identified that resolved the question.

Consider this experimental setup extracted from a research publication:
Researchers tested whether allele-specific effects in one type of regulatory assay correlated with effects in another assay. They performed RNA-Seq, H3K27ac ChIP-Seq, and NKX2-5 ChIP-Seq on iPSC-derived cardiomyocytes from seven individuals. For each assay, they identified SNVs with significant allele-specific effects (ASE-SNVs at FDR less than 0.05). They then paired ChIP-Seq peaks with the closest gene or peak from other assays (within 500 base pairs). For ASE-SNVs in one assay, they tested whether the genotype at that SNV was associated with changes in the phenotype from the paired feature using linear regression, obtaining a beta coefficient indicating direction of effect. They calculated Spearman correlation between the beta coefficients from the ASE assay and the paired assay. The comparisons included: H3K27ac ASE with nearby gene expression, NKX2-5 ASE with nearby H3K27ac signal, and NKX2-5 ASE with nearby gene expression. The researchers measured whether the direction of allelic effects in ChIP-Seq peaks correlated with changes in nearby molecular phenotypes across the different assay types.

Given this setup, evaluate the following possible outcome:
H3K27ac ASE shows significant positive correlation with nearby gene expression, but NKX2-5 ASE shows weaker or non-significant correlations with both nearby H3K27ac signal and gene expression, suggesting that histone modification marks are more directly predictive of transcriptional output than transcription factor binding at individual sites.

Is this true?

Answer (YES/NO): NO